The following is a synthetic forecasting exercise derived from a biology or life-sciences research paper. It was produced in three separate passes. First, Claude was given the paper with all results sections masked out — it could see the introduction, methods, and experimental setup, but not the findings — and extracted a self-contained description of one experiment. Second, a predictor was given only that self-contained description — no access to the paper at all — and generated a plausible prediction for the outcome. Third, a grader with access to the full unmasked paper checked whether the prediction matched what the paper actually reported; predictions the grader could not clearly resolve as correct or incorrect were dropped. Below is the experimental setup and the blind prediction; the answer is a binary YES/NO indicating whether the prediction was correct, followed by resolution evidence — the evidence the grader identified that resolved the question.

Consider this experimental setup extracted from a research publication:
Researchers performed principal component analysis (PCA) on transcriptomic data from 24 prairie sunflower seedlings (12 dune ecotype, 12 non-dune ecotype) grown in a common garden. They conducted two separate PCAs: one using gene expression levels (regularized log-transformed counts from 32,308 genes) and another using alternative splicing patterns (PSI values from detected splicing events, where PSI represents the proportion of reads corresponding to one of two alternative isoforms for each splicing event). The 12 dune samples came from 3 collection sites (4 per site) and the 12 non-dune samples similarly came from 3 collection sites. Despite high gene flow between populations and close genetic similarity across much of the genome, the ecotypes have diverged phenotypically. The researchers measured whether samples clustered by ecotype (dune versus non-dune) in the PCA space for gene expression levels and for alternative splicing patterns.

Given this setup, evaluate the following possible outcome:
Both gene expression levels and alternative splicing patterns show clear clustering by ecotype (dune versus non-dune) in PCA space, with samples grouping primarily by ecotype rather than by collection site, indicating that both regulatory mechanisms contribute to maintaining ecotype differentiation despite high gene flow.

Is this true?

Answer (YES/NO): YES